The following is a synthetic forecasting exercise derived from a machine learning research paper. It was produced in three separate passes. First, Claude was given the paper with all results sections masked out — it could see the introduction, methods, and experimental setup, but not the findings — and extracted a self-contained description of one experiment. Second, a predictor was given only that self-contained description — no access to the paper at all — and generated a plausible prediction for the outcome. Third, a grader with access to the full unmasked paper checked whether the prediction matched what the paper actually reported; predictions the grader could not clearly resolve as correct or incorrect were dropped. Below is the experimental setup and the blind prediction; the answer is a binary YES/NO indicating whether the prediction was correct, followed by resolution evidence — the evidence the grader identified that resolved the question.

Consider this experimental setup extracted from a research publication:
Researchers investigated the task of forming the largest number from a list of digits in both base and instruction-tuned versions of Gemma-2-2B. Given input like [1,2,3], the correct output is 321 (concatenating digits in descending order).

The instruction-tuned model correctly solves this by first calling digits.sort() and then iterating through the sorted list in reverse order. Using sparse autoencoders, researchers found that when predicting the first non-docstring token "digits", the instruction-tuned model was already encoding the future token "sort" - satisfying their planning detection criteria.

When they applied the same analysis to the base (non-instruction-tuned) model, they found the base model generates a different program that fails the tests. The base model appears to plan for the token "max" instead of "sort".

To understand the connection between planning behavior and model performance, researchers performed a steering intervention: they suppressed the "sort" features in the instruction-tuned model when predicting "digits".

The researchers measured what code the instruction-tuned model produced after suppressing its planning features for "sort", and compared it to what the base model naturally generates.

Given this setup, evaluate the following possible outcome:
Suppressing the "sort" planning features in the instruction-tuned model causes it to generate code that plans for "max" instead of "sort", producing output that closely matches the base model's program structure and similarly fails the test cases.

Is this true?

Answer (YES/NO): YES